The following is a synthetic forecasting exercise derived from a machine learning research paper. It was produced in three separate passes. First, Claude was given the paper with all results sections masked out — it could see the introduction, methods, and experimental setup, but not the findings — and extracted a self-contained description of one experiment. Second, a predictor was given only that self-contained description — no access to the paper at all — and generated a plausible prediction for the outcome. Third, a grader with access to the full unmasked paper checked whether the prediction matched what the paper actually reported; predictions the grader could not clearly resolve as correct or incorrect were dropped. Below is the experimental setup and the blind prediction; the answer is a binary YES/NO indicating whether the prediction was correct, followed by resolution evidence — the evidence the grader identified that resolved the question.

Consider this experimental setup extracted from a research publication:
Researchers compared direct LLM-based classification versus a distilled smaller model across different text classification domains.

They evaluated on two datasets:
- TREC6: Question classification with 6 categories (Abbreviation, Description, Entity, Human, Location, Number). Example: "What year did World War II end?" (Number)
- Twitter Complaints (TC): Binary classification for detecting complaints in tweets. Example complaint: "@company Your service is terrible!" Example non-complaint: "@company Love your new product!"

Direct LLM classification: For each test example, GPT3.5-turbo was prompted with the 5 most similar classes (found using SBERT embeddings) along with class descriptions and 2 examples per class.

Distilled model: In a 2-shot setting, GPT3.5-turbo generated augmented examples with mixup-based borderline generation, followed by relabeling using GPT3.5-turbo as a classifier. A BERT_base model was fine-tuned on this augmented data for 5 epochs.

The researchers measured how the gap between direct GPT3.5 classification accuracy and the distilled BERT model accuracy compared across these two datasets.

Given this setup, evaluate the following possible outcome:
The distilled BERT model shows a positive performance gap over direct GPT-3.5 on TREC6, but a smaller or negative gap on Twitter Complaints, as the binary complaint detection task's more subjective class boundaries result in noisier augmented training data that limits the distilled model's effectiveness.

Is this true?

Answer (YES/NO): NO